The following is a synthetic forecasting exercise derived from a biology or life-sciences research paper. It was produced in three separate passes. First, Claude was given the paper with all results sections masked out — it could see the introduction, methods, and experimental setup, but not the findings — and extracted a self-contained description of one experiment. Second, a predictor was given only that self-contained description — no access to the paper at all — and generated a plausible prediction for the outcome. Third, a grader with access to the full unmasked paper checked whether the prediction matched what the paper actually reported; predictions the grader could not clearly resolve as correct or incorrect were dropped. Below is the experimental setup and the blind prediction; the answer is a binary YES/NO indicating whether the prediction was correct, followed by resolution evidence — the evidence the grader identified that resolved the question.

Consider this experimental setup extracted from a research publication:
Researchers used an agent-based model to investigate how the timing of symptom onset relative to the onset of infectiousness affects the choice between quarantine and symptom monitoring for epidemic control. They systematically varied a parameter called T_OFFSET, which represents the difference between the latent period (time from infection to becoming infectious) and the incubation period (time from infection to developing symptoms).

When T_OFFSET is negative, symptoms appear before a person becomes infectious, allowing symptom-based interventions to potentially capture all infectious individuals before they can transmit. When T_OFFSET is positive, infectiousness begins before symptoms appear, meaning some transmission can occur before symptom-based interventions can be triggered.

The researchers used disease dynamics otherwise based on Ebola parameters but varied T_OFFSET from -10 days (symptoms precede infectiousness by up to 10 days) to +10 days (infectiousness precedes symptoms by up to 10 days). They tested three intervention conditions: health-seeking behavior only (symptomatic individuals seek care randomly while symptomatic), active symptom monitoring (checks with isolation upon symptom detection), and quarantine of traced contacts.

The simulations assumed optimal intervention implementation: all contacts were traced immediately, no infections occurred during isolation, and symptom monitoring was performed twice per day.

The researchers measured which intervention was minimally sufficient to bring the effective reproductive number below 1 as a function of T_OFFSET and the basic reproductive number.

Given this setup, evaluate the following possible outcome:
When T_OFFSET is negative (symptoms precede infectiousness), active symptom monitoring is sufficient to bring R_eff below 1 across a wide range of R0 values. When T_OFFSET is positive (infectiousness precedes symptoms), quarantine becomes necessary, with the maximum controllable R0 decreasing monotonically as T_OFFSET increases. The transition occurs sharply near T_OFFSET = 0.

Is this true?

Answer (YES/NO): NO